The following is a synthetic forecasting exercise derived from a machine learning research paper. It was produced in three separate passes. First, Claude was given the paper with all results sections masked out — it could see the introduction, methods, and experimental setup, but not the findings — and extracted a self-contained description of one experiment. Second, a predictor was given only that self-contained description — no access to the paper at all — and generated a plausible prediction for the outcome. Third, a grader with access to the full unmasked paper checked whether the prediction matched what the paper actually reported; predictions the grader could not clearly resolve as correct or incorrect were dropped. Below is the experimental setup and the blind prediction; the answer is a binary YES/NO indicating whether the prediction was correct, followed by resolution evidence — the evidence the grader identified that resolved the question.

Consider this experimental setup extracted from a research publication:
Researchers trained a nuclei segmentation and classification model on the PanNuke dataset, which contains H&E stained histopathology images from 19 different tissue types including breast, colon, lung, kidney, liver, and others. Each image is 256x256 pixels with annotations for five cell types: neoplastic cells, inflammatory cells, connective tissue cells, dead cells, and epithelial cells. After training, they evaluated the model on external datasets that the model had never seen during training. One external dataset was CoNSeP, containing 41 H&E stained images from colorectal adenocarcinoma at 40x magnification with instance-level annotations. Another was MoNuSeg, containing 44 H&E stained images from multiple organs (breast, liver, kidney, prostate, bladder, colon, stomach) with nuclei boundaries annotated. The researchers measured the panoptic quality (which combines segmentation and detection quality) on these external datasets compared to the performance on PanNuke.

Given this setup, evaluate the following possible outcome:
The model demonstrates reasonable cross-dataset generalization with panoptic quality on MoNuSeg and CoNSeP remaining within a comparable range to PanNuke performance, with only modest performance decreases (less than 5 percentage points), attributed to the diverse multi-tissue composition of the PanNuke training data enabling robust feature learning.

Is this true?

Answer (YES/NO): NO